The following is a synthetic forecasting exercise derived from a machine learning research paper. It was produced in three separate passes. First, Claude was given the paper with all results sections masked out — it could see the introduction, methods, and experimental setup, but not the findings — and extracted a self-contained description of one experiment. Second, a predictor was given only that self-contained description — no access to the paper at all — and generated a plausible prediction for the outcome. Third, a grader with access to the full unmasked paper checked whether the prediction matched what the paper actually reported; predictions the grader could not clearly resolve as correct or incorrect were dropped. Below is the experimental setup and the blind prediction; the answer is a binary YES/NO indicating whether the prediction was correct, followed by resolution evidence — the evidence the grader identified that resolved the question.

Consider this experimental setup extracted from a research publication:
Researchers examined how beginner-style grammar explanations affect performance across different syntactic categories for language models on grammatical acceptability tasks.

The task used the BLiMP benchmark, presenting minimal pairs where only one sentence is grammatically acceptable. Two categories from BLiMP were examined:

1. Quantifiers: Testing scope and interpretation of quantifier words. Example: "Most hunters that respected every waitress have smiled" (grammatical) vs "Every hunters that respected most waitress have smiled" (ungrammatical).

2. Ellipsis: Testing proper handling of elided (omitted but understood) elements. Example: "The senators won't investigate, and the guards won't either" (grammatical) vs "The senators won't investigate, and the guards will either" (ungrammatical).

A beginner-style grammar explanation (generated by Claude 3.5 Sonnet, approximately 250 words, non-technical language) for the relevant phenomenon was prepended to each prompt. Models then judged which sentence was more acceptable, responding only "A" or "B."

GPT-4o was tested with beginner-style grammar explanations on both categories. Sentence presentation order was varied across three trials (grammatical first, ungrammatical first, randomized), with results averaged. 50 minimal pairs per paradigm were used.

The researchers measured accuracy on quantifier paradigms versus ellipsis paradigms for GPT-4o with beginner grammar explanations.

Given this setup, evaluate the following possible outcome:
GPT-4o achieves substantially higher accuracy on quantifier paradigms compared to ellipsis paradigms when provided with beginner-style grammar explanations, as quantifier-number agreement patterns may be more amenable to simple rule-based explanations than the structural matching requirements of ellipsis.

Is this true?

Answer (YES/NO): YES